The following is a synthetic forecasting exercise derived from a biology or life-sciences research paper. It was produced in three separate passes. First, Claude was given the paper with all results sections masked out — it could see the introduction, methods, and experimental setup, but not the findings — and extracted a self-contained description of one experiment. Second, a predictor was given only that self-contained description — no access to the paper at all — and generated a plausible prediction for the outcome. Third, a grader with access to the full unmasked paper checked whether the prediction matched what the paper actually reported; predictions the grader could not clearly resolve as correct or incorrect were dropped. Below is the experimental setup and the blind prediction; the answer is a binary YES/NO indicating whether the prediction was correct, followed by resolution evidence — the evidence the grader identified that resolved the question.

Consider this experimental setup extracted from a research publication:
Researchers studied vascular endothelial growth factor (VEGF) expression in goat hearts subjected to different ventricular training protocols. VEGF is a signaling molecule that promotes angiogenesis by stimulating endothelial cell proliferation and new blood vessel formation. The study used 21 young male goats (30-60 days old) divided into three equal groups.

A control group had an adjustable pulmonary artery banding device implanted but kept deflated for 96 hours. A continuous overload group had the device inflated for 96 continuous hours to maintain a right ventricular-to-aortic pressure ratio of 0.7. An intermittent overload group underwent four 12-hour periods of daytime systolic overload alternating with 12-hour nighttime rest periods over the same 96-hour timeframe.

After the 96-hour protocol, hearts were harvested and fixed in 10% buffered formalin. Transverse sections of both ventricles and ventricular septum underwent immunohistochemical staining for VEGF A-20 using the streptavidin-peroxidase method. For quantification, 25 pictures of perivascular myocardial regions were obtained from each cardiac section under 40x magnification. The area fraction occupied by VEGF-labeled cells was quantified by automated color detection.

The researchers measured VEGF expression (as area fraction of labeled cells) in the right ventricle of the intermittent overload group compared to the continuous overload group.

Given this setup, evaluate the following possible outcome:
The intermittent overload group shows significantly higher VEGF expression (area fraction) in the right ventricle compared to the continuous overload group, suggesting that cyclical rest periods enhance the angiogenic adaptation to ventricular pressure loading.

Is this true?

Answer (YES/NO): YES